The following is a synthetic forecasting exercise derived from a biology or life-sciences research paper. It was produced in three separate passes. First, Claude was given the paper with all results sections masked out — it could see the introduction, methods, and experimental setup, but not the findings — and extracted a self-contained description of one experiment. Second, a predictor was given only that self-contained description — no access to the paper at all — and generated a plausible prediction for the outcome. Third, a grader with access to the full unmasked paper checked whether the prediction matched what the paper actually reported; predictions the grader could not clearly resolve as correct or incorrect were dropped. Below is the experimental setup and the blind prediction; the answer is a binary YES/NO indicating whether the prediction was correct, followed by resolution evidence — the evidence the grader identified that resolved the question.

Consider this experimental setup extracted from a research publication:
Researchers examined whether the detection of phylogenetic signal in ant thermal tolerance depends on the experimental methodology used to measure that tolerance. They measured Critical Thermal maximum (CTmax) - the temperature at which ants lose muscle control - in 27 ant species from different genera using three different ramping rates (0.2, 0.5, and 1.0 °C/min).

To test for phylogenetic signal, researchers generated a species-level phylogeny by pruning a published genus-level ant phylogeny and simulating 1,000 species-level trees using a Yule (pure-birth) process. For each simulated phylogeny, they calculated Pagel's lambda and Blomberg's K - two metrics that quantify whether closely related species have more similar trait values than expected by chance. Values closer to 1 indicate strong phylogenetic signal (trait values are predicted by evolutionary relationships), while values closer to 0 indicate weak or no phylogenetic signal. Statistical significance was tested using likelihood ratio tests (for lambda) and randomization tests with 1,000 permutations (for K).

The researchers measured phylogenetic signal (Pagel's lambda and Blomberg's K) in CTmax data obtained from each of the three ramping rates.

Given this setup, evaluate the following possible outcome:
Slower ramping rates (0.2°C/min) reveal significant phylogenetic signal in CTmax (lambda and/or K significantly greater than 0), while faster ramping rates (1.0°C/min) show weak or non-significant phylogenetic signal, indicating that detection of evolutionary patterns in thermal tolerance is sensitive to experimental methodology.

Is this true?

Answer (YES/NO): NO